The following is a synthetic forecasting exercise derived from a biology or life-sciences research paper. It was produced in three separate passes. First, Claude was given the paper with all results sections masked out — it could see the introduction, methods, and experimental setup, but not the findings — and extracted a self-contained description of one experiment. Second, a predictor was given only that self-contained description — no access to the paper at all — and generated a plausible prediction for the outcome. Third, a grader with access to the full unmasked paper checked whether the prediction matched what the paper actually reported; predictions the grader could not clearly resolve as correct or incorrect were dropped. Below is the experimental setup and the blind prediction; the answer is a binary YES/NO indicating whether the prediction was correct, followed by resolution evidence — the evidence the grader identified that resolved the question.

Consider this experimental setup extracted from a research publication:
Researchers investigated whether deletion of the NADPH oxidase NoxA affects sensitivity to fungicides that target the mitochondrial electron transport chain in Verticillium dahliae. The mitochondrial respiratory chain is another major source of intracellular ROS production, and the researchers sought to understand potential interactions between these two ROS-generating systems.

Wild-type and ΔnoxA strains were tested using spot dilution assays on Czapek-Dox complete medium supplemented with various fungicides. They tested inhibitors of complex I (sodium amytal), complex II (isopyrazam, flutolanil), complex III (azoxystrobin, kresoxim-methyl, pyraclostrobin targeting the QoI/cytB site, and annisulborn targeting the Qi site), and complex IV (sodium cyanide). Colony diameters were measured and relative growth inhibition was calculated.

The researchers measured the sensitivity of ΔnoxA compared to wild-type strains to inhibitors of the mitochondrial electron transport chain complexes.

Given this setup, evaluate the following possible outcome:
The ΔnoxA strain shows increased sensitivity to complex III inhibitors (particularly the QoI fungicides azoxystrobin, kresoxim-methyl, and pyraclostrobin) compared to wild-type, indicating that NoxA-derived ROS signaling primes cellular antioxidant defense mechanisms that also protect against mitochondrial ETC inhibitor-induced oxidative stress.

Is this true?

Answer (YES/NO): YES